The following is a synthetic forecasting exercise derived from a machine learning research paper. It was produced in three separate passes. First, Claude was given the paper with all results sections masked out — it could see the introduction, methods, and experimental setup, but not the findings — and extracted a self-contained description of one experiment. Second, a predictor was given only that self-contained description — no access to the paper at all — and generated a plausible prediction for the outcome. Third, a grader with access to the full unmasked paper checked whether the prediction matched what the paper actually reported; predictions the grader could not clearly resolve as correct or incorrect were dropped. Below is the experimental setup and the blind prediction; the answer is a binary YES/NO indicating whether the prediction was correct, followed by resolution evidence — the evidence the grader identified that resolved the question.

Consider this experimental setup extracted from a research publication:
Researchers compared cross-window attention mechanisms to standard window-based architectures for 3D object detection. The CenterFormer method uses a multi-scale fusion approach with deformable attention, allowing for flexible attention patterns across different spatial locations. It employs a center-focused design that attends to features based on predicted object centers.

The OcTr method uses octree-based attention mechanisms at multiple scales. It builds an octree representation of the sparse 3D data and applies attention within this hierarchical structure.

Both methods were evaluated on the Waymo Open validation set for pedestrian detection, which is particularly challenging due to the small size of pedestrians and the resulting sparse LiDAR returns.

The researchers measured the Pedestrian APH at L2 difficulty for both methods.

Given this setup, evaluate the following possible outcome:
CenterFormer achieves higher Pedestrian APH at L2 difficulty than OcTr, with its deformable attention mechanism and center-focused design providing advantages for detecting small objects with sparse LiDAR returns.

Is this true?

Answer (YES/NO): YES